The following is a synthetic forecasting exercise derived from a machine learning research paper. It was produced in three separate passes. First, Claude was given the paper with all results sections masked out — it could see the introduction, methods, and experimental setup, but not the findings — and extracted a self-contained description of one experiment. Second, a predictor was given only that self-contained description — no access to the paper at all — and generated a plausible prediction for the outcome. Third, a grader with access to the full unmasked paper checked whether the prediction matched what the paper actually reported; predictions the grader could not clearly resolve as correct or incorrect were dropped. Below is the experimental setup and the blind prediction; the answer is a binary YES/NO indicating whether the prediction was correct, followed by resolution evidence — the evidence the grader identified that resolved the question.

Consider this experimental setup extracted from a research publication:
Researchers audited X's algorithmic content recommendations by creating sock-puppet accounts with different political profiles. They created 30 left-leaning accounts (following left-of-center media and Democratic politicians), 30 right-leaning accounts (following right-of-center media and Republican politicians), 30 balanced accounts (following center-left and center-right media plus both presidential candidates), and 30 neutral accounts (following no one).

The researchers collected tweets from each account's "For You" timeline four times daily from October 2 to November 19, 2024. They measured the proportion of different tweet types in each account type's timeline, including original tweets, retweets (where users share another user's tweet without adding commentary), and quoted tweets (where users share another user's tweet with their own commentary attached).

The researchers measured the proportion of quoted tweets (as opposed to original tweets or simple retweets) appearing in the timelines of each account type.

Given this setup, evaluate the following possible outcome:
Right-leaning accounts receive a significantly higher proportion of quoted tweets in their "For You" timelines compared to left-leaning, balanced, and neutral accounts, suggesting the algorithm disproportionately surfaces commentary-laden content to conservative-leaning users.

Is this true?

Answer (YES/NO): NO